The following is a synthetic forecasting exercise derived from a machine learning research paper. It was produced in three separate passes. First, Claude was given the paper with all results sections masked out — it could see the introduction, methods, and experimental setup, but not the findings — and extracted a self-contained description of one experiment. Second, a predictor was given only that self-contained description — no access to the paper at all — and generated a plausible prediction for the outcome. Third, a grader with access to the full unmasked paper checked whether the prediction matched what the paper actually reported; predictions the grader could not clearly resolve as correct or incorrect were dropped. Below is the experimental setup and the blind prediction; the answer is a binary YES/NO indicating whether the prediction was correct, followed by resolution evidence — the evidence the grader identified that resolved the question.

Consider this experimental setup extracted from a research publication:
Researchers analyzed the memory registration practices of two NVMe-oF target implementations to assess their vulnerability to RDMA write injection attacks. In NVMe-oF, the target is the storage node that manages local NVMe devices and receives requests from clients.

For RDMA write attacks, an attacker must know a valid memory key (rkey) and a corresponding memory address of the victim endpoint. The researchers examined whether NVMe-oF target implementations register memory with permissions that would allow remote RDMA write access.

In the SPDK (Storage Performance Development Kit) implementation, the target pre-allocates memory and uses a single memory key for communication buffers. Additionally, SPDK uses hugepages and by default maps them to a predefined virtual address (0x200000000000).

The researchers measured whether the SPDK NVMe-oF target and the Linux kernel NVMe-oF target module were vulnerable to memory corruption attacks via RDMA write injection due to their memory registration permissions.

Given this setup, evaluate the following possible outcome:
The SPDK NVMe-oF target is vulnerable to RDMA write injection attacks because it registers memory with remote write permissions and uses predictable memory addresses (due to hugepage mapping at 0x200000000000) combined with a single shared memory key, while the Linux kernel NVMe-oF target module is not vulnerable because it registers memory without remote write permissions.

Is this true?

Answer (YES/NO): YES